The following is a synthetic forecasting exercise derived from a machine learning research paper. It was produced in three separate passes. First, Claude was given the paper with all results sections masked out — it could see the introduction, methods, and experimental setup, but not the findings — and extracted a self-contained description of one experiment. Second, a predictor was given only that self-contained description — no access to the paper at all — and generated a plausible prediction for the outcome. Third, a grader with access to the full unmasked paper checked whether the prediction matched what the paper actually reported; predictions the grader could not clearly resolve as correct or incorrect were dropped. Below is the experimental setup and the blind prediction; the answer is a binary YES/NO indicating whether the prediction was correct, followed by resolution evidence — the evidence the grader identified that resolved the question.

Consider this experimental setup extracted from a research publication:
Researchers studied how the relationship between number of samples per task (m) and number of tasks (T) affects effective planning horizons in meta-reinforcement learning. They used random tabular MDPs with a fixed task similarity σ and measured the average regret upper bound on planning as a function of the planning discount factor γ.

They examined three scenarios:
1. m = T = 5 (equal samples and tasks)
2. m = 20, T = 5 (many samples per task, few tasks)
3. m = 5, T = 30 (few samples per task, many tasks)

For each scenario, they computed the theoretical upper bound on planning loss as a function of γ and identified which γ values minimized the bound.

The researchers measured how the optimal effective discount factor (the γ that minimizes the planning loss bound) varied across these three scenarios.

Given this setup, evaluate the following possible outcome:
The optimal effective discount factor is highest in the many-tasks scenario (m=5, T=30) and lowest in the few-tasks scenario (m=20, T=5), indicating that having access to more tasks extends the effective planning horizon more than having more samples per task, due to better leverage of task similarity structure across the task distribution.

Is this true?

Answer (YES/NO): NO